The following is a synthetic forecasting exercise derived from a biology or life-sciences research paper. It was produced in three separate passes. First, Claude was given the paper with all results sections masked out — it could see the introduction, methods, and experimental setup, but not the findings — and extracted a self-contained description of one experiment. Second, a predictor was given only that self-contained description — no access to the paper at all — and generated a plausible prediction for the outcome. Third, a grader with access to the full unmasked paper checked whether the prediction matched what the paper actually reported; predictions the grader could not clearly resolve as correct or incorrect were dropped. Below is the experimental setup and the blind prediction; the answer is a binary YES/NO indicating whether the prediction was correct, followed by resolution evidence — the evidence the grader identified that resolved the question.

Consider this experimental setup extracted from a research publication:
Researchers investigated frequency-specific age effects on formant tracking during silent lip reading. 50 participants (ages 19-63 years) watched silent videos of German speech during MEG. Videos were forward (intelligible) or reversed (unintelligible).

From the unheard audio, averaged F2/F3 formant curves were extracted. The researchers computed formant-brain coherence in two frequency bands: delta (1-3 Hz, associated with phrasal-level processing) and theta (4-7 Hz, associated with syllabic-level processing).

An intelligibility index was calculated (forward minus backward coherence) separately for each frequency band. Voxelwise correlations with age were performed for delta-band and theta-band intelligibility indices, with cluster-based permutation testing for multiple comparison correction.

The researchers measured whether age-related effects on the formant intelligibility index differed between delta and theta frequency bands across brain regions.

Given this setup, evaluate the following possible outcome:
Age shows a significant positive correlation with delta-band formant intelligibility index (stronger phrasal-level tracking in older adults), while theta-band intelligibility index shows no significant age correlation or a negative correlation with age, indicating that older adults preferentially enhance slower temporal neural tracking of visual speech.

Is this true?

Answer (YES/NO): NO